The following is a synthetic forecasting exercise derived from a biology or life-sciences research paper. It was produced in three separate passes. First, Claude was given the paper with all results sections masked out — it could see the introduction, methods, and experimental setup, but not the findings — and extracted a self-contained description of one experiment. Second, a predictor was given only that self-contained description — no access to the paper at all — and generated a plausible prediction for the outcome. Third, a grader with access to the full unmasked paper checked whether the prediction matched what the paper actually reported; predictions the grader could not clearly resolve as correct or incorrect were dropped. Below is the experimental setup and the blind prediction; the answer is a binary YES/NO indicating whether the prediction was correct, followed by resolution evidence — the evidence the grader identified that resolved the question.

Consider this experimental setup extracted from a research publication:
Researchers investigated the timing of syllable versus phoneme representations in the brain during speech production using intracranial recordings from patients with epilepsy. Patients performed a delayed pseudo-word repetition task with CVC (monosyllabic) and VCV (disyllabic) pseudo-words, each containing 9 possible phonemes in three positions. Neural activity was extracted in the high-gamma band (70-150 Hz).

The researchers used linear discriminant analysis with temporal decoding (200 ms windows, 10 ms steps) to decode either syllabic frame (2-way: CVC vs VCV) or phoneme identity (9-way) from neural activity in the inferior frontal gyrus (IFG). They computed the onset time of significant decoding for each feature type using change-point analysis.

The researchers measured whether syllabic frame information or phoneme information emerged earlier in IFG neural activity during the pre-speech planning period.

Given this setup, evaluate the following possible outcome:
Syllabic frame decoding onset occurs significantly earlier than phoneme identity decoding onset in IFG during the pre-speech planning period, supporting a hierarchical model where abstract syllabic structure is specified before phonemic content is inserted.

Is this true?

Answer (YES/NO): YES